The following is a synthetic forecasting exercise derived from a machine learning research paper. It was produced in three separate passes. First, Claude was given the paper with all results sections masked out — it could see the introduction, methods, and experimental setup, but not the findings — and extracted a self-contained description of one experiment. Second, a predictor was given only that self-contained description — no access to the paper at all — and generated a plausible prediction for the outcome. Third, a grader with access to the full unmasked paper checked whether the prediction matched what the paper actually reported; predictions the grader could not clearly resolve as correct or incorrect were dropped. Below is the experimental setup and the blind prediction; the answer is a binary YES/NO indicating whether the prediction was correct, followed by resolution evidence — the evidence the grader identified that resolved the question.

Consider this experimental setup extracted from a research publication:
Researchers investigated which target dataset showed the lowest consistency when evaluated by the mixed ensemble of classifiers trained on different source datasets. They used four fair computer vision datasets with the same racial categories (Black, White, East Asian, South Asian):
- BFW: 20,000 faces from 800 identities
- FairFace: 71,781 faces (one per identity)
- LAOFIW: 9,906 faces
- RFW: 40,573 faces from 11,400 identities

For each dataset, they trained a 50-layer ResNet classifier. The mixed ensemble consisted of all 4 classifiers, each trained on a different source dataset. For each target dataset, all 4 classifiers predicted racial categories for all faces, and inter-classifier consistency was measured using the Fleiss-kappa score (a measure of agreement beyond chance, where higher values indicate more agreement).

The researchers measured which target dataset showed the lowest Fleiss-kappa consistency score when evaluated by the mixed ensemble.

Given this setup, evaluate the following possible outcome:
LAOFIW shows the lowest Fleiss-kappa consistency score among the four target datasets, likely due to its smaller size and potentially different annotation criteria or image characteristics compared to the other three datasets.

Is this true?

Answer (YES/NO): NO